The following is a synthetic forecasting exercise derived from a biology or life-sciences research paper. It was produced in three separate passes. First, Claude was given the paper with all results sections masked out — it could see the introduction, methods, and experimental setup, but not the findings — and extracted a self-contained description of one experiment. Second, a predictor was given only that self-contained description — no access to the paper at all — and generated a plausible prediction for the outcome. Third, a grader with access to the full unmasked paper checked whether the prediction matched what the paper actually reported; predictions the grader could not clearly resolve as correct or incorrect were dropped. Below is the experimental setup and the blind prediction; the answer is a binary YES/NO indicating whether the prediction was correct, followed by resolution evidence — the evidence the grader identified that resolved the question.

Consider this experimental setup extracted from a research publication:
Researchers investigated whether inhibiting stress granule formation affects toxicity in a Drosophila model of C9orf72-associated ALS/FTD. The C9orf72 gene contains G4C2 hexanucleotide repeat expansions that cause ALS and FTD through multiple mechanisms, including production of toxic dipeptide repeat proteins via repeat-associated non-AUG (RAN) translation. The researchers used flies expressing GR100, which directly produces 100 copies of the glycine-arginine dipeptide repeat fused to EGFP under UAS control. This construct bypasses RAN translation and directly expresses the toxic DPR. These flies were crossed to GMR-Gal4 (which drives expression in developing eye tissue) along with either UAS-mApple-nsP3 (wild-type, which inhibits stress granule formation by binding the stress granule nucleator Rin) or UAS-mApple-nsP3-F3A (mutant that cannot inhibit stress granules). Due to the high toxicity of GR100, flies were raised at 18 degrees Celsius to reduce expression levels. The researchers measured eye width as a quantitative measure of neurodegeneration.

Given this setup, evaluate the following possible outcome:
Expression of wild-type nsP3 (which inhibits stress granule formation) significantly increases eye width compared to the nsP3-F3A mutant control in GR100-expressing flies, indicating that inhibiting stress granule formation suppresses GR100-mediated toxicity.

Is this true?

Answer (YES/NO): NO